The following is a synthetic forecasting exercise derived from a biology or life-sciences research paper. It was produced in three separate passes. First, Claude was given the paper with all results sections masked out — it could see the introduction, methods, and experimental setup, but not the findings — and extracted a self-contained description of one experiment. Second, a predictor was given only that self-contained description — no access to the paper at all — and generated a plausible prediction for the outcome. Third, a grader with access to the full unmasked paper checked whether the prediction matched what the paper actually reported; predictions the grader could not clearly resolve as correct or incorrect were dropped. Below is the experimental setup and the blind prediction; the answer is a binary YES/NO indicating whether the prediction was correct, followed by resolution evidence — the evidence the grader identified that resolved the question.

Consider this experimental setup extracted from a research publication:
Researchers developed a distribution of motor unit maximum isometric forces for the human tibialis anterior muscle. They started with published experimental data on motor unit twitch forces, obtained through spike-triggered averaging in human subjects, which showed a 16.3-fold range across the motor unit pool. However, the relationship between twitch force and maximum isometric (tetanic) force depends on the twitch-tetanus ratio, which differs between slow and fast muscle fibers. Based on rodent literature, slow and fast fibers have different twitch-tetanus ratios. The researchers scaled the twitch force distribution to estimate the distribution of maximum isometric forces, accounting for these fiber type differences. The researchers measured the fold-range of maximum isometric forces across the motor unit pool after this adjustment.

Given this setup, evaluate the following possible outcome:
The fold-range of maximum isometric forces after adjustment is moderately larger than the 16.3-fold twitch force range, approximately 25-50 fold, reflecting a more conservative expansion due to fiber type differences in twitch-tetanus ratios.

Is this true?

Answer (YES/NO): NO